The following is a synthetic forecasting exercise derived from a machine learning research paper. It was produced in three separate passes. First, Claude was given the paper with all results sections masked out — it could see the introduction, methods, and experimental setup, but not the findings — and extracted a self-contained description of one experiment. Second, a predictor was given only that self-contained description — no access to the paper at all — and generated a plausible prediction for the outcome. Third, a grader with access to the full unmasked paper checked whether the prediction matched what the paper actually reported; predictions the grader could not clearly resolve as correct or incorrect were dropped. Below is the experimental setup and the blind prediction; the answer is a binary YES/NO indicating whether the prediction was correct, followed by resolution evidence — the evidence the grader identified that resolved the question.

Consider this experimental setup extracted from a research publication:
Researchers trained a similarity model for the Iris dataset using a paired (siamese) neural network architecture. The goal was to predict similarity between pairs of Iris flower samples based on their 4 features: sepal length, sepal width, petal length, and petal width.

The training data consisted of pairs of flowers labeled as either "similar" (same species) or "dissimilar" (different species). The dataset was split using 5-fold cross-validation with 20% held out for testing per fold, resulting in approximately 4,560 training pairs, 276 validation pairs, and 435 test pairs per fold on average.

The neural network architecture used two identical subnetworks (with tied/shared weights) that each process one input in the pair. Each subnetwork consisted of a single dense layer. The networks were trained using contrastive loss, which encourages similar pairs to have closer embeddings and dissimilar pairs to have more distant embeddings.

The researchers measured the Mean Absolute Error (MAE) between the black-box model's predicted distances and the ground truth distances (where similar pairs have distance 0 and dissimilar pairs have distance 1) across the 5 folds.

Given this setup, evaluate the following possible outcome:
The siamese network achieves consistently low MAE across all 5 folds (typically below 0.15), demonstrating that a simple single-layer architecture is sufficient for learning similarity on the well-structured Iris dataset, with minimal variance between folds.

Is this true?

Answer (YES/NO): NO